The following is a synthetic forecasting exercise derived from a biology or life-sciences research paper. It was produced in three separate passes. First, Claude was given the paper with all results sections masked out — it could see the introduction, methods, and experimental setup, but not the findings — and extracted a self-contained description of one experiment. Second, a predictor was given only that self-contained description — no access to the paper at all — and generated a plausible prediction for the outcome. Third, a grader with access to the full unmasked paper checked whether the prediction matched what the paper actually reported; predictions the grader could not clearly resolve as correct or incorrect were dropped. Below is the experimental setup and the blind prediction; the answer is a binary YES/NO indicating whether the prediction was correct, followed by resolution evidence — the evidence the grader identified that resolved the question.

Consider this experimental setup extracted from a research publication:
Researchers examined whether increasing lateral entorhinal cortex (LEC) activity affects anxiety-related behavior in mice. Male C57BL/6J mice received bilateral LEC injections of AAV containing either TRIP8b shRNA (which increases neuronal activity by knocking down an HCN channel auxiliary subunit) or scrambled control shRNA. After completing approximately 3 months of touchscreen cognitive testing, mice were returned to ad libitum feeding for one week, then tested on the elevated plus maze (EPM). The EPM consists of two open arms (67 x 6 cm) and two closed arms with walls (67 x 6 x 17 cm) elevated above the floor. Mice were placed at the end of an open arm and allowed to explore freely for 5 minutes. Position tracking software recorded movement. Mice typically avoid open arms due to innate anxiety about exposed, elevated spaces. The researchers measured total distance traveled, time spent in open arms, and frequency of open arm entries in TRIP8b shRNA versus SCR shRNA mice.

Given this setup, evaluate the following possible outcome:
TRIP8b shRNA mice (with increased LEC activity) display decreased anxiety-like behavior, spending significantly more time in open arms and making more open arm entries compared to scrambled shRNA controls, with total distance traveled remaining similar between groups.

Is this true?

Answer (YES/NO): NO